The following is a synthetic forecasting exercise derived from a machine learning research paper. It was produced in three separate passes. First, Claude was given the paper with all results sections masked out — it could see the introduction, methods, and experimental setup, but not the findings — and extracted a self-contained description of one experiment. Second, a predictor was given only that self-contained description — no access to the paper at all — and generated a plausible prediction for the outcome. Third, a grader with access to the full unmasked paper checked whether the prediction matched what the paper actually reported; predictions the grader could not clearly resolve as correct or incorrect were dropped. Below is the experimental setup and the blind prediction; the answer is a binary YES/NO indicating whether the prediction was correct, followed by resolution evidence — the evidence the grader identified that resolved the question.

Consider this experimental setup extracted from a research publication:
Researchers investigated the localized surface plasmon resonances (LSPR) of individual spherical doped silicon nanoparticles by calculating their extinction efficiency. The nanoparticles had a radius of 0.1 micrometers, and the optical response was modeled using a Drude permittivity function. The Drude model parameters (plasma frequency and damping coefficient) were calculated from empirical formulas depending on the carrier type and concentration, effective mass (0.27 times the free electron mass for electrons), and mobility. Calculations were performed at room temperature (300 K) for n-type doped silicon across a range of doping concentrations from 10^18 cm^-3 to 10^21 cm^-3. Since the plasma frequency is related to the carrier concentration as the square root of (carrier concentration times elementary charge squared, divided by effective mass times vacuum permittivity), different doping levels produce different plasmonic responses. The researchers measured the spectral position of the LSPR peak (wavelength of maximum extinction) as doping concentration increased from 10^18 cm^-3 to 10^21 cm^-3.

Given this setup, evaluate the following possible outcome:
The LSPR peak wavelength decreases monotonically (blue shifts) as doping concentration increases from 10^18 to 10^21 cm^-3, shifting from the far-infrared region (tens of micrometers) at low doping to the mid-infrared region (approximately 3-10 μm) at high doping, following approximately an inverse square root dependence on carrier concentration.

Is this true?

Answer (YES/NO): NO